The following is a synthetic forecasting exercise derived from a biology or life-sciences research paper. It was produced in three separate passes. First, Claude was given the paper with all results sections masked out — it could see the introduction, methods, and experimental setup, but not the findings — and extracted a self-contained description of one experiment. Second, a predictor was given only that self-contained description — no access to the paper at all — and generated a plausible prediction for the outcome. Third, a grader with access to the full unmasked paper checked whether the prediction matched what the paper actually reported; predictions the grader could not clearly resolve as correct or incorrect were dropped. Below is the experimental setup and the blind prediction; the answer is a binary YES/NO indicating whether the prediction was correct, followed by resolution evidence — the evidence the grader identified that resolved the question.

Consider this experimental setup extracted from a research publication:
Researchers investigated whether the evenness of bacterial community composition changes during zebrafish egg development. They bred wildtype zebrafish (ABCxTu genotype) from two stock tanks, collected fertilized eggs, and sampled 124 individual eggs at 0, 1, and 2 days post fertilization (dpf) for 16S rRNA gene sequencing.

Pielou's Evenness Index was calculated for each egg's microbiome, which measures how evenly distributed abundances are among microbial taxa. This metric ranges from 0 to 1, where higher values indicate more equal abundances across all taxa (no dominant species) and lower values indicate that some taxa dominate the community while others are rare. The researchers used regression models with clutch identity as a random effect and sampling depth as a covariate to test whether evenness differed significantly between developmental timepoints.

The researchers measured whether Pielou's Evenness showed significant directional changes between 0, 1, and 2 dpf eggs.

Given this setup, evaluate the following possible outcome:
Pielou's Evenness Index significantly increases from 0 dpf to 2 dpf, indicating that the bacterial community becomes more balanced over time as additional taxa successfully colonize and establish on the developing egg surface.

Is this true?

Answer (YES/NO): NO